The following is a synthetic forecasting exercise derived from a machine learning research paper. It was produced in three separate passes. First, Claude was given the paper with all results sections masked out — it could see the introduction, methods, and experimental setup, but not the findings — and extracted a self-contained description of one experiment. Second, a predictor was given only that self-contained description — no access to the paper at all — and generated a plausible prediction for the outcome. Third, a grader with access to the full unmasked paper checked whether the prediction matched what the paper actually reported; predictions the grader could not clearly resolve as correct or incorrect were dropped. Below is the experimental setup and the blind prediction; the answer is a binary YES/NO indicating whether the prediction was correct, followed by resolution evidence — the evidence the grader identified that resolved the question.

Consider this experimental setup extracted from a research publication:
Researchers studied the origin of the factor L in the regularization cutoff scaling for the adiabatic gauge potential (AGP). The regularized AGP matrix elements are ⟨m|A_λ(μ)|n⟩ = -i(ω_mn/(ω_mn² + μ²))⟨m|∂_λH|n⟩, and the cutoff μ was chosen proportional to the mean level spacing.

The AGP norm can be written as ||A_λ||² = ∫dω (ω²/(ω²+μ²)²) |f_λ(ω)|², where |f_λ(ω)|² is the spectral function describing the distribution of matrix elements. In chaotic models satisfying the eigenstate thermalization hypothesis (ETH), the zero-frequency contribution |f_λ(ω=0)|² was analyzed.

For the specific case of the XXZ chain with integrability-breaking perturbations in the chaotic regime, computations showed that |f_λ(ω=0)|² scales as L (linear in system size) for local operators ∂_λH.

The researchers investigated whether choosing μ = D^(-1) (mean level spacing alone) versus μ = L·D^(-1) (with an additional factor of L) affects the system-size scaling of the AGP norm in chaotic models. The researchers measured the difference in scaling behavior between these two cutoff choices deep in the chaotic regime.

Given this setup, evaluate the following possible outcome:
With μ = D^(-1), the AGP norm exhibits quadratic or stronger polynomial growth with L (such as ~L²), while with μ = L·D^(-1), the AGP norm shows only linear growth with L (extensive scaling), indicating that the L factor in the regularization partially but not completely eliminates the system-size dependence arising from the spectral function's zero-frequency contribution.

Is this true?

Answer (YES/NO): NO